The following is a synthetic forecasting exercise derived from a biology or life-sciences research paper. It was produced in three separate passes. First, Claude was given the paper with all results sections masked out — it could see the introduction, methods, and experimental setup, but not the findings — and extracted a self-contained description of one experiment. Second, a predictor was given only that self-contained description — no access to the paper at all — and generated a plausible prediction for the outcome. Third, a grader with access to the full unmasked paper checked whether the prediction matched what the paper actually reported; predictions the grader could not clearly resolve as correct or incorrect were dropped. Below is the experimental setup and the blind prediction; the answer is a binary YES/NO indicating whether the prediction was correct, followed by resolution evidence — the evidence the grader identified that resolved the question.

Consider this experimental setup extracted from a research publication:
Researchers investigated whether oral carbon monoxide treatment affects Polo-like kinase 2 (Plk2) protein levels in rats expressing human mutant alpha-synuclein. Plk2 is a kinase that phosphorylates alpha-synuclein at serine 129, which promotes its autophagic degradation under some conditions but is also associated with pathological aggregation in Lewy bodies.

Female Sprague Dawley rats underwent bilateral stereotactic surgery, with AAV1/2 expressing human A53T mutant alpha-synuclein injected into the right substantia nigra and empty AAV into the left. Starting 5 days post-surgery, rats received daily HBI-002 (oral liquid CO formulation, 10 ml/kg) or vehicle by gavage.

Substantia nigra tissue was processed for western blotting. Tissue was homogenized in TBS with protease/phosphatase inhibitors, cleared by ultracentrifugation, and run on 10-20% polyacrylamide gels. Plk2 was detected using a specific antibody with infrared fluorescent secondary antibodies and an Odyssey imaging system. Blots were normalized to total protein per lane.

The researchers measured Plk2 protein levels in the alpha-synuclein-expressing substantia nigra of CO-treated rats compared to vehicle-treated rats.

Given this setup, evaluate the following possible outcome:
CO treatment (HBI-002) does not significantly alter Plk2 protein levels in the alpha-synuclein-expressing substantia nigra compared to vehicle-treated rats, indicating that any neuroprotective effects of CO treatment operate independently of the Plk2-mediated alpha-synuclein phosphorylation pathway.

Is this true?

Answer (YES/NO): NO